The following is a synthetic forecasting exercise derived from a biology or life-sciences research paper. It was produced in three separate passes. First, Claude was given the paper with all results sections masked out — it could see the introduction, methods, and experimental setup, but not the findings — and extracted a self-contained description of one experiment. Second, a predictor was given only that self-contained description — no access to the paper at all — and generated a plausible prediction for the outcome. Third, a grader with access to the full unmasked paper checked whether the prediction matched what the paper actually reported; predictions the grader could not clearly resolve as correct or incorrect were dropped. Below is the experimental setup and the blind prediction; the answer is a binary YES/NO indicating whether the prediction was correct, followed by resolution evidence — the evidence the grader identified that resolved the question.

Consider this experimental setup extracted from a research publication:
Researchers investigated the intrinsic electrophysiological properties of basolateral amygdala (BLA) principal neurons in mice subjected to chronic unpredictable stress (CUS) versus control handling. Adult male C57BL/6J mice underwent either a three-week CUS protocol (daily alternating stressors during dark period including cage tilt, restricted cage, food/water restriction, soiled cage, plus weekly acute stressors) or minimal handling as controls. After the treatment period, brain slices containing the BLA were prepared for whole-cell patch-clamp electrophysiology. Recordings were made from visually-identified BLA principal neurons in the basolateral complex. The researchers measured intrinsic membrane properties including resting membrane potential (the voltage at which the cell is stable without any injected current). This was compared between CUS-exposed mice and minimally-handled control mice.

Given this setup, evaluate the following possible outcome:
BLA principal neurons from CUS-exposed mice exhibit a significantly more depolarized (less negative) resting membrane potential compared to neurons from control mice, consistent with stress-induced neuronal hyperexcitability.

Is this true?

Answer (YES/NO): NO